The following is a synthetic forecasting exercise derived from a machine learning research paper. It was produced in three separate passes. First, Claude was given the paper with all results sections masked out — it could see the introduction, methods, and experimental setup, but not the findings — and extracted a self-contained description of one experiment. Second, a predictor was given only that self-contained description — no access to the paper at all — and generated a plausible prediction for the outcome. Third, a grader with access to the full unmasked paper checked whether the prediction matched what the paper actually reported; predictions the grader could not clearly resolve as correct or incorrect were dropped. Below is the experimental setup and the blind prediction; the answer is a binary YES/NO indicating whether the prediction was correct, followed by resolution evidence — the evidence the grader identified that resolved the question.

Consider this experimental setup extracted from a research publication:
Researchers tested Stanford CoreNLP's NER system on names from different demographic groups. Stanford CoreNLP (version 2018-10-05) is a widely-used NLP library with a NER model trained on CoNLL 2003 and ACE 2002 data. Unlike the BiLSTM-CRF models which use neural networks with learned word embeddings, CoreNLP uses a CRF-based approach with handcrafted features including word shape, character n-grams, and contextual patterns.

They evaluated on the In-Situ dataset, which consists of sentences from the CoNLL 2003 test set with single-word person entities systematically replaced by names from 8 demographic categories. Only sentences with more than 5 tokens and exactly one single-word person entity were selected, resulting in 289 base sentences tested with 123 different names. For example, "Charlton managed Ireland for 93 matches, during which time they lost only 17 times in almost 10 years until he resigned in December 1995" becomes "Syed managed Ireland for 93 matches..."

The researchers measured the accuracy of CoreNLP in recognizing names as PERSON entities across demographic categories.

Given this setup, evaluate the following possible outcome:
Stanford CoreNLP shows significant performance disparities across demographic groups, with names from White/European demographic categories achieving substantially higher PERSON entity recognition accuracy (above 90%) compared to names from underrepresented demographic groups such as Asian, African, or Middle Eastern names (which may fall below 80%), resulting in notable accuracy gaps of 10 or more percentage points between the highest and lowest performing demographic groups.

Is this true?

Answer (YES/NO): NO